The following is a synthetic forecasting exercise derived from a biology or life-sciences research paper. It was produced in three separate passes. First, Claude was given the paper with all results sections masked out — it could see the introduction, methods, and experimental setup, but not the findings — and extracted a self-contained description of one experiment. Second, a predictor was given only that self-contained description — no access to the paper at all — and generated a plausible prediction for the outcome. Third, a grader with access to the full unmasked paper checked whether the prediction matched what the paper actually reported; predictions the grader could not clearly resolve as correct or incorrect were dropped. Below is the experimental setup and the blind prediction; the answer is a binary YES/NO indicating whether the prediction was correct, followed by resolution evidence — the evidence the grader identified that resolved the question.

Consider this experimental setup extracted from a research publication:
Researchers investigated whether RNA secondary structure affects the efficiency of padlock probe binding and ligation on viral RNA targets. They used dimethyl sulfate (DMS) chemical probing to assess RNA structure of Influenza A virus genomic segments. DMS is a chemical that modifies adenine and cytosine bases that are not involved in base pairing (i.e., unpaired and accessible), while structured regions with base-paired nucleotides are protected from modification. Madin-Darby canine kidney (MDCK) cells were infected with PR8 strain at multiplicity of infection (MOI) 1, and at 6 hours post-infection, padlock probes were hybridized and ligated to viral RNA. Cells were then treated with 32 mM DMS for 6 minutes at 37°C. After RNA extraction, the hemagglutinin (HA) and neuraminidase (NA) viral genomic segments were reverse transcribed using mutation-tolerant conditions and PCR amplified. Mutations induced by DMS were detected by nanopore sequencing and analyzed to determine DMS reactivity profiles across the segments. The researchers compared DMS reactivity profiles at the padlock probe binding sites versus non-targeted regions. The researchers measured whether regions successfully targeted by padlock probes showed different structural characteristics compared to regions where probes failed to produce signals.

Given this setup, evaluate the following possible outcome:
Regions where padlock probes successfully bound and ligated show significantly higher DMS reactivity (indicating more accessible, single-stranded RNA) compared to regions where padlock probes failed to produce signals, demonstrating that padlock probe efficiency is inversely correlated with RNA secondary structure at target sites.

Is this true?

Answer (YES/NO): YES